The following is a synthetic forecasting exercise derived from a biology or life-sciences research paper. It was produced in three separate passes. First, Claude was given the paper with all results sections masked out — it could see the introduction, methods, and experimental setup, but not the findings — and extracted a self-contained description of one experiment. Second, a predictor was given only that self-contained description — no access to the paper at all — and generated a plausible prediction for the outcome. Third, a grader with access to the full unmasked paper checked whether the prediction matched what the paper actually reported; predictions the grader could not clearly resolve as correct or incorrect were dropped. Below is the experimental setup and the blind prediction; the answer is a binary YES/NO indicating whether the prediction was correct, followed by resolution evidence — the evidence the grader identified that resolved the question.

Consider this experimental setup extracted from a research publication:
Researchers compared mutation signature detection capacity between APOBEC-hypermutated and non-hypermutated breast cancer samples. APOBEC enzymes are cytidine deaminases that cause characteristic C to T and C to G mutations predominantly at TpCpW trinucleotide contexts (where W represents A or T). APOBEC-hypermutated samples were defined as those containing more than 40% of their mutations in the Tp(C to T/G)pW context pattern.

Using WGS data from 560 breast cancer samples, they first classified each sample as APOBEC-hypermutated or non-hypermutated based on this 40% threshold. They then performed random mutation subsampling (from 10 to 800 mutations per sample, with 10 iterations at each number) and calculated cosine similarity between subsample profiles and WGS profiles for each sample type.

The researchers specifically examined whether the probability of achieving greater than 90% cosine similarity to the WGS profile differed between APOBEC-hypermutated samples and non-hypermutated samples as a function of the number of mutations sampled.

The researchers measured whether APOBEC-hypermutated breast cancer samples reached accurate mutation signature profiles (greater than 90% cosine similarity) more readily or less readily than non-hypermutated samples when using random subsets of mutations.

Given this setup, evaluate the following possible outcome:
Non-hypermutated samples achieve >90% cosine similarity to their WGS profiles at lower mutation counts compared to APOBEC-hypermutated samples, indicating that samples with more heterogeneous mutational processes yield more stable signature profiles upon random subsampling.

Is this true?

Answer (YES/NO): NO